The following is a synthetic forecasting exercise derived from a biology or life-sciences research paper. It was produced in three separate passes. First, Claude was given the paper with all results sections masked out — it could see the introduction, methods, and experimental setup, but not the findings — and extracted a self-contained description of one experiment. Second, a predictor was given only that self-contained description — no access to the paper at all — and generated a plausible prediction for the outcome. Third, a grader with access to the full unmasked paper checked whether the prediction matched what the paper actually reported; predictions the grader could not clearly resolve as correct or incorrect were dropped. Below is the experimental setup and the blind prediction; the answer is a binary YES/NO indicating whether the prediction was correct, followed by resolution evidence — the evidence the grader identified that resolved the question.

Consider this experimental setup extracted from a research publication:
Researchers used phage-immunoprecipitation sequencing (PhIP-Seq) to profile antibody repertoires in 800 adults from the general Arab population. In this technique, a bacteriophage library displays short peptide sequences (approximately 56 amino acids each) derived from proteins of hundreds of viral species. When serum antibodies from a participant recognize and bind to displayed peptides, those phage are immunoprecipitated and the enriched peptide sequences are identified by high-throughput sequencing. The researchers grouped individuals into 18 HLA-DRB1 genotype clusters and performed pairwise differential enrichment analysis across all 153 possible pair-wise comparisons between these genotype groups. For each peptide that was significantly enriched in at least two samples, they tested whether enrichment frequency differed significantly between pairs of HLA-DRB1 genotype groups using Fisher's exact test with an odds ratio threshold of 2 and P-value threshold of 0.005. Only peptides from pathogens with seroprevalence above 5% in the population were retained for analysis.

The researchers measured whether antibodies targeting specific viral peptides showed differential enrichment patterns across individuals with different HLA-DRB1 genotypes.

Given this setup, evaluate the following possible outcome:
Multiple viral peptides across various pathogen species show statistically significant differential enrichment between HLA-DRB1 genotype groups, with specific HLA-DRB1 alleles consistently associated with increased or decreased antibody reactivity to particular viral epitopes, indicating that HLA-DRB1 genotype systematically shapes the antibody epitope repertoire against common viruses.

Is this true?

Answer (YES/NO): YES